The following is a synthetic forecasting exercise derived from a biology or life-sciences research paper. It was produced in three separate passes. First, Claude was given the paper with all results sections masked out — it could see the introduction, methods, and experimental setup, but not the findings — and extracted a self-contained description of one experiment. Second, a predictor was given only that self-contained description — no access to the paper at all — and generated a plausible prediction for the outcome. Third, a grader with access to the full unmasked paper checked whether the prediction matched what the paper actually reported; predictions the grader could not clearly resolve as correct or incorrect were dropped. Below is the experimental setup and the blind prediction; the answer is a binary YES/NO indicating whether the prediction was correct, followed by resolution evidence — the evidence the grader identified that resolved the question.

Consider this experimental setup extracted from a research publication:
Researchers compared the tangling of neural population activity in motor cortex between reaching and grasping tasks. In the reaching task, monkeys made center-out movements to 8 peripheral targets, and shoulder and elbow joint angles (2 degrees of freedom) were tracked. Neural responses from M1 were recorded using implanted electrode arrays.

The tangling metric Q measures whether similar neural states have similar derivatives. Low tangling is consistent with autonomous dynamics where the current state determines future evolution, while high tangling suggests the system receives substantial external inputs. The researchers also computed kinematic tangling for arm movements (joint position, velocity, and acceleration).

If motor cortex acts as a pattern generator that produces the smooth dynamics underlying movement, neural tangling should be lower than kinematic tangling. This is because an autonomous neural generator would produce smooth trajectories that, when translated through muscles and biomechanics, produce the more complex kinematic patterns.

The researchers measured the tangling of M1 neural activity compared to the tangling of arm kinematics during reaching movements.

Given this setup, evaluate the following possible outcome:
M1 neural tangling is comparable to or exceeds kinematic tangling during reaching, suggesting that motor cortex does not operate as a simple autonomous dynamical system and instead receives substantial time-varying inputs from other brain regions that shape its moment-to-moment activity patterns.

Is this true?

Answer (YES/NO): NO